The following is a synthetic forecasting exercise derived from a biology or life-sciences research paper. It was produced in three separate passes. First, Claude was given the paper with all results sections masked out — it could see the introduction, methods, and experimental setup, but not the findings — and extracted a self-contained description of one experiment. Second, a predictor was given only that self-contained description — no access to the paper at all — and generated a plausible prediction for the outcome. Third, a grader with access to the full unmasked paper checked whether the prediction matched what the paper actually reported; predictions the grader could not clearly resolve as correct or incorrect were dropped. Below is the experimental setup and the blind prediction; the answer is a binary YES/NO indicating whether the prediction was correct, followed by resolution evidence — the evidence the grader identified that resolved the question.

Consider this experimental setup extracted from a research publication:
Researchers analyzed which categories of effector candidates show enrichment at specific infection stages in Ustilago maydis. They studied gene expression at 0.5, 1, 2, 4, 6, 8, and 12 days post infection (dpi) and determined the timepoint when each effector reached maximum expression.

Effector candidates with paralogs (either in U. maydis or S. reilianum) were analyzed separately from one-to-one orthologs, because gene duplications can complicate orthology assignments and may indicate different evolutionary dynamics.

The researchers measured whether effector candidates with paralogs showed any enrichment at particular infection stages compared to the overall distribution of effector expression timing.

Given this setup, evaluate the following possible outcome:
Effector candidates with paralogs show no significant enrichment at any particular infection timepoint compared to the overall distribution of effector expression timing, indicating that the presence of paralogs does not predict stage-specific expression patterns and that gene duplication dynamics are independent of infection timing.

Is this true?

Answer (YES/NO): NO